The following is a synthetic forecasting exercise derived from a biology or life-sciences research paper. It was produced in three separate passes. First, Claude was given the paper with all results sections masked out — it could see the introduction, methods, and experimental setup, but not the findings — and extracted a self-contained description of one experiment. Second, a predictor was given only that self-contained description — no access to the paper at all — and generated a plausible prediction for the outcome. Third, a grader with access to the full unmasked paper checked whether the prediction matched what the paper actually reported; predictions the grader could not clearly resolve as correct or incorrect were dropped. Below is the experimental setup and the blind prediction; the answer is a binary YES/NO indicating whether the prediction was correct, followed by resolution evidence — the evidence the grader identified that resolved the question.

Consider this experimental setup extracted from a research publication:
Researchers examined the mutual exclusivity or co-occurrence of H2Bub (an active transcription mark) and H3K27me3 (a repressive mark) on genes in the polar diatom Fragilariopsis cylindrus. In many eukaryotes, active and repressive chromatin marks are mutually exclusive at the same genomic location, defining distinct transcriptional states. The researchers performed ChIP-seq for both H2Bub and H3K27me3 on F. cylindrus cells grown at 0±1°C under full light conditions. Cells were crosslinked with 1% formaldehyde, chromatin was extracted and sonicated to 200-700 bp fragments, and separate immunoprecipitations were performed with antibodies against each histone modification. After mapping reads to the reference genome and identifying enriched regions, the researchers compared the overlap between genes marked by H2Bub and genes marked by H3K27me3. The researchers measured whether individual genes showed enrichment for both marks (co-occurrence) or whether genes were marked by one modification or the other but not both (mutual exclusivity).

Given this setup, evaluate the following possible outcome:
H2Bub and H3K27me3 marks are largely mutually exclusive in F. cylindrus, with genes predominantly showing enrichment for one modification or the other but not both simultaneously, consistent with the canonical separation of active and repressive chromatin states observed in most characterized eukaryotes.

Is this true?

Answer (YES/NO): YES